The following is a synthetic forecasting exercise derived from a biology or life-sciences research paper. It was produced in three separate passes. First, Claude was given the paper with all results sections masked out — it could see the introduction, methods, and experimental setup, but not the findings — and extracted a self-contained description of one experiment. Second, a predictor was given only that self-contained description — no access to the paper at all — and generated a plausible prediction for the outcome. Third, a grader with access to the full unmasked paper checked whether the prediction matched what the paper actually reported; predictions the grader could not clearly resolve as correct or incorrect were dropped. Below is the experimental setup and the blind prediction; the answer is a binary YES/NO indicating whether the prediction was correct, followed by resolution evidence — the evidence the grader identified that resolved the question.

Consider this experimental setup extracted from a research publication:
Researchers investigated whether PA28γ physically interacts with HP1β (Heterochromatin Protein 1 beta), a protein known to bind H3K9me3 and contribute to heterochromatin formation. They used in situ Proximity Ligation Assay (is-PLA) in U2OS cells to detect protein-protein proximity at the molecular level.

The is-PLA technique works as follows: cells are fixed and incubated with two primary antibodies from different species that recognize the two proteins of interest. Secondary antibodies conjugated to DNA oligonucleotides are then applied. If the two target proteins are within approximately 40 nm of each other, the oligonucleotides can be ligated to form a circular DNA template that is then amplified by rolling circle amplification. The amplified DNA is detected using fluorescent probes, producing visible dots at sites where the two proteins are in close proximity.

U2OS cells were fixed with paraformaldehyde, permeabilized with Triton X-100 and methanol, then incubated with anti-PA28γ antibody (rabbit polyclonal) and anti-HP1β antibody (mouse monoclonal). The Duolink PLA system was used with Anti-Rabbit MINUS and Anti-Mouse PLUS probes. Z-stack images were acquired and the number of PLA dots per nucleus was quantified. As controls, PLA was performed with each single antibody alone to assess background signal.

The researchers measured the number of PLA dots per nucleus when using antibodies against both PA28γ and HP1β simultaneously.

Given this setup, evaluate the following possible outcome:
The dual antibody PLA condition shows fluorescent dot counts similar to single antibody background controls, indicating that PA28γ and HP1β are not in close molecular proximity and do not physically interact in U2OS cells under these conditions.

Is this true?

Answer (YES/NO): NO